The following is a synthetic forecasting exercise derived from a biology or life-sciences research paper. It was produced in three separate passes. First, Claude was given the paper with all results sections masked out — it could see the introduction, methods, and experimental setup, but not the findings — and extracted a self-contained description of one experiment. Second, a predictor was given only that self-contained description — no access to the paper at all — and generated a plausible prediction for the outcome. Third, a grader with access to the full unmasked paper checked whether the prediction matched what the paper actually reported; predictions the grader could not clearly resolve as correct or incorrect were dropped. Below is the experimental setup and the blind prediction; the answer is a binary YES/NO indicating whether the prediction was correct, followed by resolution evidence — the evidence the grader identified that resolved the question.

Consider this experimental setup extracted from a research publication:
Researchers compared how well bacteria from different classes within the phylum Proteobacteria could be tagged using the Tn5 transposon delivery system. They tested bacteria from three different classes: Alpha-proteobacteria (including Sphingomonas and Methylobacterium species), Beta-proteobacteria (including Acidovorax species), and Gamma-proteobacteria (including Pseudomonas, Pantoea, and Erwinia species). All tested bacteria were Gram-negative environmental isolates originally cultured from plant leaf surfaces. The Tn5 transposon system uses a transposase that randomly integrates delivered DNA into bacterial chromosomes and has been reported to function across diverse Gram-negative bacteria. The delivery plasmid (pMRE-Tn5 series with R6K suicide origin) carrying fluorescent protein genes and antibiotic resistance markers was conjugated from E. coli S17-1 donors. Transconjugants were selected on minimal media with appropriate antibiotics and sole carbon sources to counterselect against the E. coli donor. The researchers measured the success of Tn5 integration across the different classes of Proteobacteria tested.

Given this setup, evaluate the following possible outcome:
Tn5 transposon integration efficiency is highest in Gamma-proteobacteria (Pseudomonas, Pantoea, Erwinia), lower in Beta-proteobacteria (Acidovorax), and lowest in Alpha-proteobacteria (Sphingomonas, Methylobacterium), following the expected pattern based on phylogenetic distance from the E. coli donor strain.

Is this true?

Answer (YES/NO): NO